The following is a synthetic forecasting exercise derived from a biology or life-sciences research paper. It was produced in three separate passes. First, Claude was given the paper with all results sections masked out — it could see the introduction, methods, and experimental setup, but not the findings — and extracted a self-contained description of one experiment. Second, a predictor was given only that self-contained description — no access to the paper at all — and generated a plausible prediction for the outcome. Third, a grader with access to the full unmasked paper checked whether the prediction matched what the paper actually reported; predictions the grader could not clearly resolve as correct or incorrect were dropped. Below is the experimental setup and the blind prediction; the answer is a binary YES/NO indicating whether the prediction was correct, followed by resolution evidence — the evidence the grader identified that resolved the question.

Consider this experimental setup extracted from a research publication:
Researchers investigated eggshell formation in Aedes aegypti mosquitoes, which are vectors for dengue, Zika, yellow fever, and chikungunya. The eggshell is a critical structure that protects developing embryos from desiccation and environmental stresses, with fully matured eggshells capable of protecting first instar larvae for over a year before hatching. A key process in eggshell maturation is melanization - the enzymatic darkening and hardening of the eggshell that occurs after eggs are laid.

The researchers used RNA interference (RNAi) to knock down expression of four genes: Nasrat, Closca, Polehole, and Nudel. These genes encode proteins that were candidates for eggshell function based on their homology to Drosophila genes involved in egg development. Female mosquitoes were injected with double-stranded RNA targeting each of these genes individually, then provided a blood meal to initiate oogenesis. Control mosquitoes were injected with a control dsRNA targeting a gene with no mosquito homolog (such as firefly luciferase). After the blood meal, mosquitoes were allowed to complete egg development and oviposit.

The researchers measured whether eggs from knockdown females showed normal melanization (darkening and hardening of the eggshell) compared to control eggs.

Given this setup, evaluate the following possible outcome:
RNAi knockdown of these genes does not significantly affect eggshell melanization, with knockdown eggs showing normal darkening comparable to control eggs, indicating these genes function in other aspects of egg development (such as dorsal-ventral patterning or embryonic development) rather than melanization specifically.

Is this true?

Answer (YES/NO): NO